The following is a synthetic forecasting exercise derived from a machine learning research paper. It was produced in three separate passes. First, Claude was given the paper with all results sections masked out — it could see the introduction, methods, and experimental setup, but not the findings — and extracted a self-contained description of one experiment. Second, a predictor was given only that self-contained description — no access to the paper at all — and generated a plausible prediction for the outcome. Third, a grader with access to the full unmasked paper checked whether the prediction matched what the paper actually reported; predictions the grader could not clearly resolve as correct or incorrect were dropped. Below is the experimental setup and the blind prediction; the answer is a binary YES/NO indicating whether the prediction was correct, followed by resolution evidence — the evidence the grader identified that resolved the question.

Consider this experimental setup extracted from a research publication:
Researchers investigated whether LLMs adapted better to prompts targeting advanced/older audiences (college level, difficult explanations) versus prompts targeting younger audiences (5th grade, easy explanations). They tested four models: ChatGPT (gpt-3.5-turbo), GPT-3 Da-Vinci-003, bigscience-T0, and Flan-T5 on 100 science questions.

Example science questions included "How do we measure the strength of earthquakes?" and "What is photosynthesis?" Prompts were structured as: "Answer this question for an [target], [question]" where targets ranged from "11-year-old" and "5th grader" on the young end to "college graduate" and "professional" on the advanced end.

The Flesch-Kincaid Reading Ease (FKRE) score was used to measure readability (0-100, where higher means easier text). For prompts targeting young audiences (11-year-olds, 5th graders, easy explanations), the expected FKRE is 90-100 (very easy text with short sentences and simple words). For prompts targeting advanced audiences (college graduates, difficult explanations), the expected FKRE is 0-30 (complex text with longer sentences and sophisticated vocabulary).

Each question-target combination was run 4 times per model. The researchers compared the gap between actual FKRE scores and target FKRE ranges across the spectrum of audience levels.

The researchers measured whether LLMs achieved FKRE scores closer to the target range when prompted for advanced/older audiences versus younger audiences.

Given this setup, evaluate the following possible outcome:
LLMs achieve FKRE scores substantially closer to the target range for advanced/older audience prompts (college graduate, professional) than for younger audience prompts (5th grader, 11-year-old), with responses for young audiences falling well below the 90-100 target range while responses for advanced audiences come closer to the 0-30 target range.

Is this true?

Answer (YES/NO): YES